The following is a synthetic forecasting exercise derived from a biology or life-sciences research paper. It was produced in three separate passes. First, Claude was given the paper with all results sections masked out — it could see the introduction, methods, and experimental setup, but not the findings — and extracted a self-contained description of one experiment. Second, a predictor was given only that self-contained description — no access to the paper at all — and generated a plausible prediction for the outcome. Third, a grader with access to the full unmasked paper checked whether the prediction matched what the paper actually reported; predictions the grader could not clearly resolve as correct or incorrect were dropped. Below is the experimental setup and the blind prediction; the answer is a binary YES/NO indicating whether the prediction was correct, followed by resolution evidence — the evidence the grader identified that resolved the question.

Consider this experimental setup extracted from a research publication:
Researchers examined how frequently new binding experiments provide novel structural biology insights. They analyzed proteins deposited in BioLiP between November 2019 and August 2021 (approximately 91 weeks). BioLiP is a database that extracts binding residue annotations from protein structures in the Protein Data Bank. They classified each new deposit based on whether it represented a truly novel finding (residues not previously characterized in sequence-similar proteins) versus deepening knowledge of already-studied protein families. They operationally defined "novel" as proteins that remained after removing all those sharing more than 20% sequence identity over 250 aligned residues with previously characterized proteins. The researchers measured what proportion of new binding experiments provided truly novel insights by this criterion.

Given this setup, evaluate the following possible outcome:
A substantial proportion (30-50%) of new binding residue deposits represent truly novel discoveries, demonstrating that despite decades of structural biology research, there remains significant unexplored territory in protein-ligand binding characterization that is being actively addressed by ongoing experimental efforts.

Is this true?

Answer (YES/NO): NO